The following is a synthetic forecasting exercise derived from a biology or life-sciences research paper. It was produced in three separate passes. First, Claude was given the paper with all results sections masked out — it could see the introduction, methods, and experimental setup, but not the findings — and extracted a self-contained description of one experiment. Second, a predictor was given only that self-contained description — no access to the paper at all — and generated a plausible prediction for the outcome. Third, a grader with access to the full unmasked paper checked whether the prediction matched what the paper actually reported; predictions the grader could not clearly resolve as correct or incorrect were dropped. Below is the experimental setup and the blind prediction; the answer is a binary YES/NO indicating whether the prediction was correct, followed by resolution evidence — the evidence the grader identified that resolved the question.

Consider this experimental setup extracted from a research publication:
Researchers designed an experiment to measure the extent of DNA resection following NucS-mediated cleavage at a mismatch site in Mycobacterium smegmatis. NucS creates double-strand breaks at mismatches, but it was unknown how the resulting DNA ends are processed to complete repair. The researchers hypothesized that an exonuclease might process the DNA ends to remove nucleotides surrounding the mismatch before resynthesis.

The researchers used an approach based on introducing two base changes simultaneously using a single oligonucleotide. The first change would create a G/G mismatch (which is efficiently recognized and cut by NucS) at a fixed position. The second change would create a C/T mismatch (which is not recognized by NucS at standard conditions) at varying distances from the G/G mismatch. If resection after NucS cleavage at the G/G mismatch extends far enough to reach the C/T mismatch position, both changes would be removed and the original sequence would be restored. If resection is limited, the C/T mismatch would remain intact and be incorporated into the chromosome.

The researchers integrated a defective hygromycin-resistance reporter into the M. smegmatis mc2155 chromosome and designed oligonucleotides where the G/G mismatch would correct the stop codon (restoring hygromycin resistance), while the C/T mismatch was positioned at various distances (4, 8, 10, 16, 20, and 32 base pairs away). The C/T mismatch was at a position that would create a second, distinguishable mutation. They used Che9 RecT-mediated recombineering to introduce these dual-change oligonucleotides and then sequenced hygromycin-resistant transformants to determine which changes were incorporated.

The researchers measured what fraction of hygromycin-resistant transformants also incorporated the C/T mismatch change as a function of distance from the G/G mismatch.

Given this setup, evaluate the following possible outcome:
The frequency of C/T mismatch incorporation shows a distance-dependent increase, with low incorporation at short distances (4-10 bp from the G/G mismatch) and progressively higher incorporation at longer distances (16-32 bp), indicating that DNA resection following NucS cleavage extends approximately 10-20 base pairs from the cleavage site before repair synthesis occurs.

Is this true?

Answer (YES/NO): YES